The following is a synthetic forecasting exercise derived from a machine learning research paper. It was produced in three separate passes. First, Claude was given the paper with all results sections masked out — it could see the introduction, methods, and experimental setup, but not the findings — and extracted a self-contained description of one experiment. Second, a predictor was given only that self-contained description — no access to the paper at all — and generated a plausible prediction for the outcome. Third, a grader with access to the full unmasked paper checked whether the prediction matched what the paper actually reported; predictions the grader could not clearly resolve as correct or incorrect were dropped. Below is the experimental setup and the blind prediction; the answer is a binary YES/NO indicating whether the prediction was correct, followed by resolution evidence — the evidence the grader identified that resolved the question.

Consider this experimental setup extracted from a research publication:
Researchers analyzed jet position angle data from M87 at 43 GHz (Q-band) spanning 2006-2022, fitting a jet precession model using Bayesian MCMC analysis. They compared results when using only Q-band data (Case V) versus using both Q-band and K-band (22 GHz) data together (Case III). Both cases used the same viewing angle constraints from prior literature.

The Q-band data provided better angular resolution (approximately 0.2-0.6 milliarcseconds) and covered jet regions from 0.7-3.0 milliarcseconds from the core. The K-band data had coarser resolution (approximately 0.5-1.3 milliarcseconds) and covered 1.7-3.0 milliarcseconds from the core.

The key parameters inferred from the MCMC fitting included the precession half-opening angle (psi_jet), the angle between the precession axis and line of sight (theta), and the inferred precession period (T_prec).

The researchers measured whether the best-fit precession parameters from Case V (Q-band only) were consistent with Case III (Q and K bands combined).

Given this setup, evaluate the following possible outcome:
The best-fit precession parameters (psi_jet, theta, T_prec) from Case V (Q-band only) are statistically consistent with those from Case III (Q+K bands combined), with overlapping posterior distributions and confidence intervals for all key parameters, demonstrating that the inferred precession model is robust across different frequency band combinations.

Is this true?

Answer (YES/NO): YES